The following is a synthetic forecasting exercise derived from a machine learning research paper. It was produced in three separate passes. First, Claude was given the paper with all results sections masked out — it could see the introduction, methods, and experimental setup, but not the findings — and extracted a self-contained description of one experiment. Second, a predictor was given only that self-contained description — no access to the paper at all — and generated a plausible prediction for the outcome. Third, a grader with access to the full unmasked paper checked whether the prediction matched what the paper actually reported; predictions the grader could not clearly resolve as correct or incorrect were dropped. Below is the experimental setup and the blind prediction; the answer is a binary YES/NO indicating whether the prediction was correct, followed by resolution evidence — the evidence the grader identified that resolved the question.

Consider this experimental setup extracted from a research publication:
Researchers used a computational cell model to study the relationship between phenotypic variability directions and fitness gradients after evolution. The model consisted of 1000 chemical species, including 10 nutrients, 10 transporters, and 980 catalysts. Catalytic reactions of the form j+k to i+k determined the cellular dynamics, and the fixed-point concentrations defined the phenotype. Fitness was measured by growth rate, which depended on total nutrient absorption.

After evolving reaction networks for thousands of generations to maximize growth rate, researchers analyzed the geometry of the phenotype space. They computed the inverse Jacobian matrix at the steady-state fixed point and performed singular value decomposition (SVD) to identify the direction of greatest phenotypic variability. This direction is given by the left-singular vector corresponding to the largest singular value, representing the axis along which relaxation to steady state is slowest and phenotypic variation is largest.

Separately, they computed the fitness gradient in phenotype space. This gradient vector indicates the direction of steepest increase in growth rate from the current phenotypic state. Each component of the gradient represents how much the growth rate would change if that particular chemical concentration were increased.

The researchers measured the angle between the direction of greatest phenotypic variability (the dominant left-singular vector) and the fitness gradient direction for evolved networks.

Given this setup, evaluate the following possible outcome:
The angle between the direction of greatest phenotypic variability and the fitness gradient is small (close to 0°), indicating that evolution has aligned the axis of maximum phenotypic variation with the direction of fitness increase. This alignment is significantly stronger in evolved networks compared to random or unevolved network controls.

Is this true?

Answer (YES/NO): YES